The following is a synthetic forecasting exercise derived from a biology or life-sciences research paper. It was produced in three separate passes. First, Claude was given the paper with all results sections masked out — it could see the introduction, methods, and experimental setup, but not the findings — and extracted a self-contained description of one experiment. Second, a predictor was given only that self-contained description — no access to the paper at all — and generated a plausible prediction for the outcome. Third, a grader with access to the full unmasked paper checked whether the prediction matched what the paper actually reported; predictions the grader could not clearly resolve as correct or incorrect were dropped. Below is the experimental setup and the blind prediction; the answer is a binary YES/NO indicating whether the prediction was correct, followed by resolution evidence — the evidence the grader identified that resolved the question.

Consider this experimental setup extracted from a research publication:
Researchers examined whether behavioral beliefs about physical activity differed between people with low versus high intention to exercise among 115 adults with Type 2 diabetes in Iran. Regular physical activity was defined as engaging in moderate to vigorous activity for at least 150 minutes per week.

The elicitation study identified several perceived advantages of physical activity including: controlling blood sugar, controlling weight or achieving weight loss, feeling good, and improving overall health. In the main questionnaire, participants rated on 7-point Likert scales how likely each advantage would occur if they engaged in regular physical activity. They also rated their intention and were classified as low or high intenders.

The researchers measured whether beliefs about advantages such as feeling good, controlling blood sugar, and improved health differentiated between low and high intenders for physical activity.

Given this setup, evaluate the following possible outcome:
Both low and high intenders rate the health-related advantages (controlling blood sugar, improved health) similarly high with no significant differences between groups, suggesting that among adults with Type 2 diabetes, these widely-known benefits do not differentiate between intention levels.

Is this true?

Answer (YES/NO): NO